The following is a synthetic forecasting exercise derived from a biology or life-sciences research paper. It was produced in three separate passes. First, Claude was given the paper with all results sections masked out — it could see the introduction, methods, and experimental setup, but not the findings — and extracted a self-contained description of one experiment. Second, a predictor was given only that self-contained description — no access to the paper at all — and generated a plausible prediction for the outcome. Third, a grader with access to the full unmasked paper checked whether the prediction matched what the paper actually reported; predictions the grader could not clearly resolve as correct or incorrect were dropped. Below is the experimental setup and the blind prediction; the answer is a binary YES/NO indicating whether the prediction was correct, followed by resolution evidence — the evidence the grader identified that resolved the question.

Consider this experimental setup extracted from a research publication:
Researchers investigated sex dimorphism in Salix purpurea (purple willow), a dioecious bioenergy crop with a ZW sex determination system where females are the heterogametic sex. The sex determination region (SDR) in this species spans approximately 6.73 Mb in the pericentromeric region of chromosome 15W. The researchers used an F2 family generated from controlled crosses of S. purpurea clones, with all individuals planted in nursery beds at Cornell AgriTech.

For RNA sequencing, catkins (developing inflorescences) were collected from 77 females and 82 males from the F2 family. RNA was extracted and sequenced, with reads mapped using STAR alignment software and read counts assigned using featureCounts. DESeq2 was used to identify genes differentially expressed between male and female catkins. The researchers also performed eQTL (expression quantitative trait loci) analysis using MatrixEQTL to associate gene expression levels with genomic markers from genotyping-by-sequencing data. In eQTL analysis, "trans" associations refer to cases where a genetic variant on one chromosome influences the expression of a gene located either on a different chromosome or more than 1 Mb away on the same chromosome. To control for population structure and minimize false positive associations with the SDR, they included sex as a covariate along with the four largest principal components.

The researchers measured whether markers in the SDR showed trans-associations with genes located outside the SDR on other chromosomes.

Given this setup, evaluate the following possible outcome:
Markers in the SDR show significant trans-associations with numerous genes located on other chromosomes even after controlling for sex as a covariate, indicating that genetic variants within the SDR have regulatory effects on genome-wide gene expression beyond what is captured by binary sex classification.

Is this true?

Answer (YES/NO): YES